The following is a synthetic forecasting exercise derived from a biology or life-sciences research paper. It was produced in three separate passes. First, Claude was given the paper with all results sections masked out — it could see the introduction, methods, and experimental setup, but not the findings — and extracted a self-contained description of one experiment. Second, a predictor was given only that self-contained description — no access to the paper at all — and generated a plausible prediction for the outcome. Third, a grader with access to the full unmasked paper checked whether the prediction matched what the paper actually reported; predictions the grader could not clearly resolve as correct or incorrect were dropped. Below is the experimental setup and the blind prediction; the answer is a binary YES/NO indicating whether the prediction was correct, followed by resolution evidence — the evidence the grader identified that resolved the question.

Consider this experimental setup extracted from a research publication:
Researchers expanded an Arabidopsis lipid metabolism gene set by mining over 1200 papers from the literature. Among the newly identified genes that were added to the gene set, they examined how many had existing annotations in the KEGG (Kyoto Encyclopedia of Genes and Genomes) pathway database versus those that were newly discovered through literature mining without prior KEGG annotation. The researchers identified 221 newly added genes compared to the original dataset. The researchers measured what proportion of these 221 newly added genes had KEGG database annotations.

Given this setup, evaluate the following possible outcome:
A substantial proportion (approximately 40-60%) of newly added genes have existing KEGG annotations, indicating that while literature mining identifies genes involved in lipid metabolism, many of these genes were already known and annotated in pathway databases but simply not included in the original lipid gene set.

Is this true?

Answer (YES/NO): YES